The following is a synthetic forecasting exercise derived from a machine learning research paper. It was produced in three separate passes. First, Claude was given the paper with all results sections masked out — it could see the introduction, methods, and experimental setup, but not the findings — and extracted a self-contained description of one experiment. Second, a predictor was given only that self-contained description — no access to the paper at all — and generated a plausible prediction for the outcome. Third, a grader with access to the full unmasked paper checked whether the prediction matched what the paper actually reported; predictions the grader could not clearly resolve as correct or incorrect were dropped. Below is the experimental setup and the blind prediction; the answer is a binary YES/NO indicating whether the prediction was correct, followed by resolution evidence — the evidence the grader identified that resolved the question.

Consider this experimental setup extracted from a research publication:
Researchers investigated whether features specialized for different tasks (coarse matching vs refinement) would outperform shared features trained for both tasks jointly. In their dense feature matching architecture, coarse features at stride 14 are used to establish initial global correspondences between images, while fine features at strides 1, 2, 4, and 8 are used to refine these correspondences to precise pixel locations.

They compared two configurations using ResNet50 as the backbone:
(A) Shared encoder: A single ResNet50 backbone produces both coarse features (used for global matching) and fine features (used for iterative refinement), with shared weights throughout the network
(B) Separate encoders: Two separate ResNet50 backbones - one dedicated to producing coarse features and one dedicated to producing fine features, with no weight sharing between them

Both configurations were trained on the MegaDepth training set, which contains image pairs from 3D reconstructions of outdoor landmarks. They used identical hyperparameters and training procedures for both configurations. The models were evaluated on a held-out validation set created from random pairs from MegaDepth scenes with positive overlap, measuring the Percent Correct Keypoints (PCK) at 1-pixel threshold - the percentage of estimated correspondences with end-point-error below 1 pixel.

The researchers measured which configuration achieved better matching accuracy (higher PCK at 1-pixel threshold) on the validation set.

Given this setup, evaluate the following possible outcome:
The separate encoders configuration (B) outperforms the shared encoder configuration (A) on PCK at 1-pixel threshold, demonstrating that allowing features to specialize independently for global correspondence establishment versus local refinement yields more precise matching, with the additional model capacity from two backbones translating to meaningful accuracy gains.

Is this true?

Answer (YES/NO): YES